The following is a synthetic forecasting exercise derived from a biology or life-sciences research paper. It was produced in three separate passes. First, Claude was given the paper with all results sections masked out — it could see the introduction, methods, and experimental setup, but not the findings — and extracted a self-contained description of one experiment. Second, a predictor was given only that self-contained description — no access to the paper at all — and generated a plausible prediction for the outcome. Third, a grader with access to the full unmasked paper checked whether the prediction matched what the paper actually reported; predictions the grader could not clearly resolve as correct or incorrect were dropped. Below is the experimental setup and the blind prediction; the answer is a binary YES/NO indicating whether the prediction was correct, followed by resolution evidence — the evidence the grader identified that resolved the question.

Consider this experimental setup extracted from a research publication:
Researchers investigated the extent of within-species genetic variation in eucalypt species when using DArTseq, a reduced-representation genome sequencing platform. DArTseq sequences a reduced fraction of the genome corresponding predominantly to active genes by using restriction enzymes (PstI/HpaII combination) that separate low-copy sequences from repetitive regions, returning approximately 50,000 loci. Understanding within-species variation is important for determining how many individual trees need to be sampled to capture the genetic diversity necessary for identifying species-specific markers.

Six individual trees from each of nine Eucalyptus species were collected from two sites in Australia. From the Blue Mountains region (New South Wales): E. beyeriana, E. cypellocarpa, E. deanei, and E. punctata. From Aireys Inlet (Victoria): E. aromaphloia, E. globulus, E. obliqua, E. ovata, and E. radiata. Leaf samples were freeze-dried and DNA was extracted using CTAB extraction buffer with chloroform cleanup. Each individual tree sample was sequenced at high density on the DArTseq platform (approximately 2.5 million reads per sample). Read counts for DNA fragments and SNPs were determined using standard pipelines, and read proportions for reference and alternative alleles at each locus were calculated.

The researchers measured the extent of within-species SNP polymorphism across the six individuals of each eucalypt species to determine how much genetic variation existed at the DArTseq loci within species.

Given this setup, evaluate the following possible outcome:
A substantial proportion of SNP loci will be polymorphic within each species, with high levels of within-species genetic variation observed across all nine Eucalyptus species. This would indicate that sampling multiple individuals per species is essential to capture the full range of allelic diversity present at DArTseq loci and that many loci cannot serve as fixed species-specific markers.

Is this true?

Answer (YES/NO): NO